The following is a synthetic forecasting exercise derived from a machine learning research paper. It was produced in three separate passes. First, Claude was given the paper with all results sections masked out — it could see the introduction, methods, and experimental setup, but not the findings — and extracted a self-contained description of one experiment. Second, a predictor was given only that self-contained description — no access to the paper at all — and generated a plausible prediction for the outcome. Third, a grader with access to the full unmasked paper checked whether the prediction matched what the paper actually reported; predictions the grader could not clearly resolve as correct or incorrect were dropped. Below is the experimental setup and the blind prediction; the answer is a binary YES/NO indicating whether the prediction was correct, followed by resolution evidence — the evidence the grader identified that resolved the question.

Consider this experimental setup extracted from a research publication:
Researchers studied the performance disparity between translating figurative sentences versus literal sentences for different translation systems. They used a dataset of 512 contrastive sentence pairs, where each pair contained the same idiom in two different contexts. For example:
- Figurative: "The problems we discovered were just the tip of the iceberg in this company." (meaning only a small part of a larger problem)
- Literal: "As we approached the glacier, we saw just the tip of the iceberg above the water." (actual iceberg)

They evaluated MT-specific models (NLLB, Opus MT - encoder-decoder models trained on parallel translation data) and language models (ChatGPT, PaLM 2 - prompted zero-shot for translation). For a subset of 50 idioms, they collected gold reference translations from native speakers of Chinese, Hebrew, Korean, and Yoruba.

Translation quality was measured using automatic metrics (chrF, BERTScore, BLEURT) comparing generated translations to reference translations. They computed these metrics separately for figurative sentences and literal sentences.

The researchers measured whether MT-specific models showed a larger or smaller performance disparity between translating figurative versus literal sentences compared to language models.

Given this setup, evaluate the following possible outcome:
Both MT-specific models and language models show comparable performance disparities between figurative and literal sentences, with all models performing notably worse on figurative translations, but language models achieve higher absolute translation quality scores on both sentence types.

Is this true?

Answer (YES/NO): NO